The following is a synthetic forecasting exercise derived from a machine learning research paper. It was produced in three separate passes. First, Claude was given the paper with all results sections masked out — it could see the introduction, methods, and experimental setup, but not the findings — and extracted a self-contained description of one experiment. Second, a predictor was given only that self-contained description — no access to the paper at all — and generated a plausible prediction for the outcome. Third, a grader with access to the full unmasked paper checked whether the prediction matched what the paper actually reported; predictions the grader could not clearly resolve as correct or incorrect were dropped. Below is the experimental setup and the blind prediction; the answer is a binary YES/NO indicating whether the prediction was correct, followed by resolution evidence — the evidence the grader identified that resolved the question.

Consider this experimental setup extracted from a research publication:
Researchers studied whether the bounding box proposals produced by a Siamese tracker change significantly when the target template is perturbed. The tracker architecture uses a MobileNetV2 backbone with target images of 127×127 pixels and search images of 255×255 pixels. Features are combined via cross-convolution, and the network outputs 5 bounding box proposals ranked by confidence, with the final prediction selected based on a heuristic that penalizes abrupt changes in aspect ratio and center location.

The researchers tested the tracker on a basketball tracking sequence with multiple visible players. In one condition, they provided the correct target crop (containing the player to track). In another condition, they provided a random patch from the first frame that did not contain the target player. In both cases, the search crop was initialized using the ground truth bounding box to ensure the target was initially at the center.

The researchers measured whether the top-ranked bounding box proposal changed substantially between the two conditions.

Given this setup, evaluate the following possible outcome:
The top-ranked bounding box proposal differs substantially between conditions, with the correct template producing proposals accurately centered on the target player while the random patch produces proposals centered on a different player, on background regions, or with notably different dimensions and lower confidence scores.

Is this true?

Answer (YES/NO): NO